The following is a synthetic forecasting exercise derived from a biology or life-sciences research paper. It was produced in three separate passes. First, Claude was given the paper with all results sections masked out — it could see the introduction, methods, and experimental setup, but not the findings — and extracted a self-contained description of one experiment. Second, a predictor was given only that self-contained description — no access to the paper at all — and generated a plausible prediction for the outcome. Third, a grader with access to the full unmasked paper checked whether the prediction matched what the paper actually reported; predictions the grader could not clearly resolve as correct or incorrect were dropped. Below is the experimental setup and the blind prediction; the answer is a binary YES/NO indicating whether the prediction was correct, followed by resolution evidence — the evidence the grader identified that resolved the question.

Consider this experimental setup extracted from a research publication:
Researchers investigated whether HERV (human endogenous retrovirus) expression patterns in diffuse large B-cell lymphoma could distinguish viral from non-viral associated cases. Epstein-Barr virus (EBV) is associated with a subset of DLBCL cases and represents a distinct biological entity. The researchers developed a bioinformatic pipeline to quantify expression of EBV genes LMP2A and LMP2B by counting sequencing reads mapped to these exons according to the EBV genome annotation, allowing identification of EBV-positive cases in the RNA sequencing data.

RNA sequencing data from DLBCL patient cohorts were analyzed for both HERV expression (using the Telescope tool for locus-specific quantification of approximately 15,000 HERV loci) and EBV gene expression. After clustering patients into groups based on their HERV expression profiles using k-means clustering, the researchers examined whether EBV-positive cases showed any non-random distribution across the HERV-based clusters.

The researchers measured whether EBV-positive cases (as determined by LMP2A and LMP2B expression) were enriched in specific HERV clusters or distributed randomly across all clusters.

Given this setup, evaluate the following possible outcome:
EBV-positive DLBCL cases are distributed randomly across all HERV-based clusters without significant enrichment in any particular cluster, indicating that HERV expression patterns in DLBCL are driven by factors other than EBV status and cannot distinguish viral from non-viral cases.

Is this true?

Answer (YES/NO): YES